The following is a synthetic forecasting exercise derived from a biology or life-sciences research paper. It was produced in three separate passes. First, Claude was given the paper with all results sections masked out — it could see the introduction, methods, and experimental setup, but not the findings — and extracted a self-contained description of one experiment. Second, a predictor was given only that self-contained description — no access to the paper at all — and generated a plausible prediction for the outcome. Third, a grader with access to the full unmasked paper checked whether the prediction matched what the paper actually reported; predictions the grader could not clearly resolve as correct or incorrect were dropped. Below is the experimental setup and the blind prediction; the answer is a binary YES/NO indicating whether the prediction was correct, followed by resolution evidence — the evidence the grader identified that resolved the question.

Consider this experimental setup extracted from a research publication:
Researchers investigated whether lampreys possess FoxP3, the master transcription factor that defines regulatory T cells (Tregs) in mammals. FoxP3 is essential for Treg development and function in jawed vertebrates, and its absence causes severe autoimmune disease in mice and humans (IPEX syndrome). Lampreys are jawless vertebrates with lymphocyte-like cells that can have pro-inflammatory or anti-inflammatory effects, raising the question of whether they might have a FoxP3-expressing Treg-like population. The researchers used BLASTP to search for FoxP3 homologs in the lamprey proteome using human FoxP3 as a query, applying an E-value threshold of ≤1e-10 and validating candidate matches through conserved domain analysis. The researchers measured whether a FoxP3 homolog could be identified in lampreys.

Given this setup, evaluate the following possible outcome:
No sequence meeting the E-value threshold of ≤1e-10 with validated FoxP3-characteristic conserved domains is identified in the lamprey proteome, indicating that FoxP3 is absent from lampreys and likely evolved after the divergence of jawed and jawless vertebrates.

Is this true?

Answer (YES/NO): NO